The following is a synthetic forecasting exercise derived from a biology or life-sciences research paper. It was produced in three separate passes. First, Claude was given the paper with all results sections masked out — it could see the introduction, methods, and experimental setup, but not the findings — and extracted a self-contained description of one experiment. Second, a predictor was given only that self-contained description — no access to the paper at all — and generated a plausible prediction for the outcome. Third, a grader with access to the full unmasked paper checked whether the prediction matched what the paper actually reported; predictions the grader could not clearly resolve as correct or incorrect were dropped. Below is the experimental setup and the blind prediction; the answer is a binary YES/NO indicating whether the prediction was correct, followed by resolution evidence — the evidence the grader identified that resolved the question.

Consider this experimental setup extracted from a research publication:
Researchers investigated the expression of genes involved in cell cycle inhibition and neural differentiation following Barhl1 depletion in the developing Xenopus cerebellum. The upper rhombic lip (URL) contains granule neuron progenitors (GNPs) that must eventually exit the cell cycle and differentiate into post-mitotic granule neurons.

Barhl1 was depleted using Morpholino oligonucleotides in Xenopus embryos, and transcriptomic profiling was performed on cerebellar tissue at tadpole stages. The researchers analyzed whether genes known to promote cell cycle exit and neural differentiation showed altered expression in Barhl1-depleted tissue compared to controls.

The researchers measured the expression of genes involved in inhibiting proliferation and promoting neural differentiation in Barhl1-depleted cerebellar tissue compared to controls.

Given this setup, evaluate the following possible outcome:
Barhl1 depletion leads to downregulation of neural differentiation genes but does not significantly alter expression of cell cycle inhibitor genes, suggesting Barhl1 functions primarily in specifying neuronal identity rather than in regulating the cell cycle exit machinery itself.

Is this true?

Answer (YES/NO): NO